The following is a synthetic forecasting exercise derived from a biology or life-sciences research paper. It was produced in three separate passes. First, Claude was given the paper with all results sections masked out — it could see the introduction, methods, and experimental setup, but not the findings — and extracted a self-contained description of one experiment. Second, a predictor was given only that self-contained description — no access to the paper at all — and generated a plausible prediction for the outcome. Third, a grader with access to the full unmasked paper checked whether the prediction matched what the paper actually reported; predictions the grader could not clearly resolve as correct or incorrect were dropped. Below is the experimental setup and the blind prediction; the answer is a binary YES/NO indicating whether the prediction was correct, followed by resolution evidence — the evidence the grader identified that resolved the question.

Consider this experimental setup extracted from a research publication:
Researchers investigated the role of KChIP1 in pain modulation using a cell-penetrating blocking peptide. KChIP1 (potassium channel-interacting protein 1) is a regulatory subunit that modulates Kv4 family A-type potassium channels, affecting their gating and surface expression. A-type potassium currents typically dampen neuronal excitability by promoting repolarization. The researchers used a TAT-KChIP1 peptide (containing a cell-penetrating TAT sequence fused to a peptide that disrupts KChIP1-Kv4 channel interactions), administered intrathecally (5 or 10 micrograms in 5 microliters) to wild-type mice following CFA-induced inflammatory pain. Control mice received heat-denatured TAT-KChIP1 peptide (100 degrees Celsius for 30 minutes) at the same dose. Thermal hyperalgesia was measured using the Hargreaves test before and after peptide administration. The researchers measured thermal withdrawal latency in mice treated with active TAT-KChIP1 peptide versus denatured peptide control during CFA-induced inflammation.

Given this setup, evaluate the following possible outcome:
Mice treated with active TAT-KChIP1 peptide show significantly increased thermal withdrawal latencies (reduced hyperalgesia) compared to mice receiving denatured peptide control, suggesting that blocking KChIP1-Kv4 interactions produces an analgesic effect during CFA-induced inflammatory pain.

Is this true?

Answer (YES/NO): NO